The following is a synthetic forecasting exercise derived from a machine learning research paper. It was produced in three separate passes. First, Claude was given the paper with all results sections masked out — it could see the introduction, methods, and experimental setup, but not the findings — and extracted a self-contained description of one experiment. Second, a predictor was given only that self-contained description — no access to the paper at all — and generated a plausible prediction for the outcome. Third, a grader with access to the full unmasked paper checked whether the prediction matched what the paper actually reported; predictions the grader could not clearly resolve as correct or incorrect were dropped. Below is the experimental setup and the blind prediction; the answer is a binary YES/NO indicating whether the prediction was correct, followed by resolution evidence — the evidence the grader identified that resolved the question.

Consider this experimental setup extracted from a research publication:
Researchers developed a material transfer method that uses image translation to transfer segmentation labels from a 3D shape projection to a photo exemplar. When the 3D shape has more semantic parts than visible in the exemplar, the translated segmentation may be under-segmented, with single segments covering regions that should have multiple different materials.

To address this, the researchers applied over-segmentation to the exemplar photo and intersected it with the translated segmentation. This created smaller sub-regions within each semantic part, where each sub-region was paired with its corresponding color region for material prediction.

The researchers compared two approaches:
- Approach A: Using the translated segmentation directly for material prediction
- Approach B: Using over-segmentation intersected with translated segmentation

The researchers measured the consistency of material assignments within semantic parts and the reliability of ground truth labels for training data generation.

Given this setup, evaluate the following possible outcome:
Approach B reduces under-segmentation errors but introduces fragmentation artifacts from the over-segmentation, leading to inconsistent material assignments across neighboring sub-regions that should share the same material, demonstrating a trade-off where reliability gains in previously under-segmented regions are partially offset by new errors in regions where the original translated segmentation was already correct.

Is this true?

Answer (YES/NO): NO